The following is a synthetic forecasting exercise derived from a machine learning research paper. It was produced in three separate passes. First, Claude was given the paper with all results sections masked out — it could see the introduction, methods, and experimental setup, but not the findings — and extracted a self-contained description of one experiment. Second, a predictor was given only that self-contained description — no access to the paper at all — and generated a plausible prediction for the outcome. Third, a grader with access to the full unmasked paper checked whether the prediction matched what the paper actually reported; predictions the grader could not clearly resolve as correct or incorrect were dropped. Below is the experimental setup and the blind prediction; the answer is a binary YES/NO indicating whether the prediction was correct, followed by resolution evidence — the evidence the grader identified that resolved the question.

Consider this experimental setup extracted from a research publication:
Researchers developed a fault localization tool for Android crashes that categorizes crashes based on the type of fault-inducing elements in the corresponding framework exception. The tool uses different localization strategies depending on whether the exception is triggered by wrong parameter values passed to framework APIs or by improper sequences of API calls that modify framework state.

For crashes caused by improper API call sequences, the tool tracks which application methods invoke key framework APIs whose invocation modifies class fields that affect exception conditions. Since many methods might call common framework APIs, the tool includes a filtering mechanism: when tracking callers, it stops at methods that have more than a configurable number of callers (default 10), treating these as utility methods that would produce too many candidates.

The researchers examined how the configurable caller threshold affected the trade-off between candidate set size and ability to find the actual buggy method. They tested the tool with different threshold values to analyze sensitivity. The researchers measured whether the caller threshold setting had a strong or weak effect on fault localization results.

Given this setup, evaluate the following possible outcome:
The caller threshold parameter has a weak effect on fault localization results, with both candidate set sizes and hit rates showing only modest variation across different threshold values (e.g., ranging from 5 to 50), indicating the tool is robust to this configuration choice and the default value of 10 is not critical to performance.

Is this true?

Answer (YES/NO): YES